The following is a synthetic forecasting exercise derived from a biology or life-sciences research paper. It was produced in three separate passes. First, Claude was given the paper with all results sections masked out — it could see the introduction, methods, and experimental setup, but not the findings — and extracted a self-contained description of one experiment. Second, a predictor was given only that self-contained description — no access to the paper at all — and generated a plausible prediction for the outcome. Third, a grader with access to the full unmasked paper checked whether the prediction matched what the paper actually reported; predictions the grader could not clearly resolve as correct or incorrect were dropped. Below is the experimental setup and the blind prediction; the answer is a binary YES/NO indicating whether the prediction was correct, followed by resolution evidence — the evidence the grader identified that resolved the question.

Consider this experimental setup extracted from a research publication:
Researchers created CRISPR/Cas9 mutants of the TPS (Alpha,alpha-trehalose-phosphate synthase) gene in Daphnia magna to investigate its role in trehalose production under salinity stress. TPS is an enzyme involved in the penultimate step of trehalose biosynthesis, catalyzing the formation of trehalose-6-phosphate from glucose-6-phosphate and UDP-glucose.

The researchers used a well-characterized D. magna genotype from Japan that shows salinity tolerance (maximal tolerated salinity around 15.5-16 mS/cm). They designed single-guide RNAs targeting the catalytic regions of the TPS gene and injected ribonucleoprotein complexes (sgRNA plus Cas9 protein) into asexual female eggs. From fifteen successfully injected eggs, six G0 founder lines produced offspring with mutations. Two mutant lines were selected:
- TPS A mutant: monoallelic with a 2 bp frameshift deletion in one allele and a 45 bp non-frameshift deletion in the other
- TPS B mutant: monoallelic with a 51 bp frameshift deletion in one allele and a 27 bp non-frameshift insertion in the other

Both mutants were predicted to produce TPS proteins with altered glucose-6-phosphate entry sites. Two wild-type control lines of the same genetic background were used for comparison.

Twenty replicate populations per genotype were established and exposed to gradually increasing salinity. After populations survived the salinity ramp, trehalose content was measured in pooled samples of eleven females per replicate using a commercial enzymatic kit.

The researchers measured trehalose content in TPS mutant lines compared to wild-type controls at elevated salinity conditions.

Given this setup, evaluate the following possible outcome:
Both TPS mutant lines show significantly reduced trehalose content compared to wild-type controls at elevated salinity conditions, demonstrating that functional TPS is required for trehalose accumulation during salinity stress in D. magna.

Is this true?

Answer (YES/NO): YES